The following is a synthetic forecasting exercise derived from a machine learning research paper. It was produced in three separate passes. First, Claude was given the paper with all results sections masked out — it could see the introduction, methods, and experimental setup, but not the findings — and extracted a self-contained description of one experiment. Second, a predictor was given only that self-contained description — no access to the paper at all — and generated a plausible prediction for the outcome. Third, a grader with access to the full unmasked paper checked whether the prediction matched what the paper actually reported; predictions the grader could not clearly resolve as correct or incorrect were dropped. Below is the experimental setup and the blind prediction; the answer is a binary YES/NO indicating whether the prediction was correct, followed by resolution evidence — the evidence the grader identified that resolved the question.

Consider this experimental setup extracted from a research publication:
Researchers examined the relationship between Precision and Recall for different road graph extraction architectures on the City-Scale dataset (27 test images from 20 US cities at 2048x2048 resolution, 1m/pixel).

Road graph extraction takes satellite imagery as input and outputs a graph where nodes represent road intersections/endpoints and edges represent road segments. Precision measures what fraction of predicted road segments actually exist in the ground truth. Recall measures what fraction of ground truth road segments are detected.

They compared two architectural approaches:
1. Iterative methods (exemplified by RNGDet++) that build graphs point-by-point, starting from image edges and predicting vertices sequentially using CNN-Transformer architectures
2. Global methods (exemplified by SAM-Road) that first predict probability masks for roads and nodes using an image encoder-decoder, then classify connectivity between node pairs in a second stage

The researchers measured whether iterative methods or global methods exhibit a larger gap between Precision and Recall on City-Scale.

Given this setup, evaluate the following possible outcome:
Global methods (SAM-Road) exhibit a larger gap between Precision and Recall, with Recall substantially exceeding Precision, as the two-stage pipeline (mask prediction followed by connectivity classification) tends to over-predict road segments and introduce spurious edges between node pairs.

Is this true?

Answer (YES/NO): NO